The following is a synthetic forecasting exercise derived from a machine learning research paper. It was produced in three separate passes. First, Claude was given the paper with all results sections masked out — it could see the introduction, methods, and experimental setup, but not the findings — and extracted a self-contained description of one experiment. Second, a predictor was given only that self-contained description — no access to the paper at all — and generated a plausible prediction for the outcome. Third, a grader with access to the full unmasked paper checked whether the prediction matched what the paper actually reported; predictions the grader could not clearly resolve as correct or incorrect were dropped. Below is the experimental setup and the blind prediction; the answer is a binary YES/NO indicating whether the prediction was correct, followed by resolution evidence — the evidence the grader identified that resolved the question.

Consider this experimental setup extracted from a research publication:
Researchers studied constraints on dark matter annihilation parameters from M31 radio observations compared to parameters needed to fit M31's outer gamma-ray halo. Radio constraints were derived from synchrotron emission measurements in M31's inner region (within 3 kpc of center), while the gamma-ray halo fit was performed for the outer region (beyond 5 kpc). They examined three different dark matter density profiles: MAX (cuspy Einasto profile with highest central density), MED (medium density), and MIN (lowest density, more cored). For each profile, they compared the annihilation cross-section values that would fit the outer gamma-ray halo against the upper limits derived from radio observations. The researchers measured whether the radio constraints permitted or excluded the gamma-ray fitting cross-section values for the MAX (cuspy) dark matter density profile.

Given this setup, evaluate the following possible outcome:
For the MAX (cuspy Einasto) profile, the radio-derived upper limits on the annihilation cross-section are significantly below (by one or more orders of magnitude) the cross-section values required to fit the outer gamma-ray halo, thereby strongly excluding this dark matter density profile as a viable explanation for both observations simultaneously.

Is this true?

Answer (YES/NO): YES